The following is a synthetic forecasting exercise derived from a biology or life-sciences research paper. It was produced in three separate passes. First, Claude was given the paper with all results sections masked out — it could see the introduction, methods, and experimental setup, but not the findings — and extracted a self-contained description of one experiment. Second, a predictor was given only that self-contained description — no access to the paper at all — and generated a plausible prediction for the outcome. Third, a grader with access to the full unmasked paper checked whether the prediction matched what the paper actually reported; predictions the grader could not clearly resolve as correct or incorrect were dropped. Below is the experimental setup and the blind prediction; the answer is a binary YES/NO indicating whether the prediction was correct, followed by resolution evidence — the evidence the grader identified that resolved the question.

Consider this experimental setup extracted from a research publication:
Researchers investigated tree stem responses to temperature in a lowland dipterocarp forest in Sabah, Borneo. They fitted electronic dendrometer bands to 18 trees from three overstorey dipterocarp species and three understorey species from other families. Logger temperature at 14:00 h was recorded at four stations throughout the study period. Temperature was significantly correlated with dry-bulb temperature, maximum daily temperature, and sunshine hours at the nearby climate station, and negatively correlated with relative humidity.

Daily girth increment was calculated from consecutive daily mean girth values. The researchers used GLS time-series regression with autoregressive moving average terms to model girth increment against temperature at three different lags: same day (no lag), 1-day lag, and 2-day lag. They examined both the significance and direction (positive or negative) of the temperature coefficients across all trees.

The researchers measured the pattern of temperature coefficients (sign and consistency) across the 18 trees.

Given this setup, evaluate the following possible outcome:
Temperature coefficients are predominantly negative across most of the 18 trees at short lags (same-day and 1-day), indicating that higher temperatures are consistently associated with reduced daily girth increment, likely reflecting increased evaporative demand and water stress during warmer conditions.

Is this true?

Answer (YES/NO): NO